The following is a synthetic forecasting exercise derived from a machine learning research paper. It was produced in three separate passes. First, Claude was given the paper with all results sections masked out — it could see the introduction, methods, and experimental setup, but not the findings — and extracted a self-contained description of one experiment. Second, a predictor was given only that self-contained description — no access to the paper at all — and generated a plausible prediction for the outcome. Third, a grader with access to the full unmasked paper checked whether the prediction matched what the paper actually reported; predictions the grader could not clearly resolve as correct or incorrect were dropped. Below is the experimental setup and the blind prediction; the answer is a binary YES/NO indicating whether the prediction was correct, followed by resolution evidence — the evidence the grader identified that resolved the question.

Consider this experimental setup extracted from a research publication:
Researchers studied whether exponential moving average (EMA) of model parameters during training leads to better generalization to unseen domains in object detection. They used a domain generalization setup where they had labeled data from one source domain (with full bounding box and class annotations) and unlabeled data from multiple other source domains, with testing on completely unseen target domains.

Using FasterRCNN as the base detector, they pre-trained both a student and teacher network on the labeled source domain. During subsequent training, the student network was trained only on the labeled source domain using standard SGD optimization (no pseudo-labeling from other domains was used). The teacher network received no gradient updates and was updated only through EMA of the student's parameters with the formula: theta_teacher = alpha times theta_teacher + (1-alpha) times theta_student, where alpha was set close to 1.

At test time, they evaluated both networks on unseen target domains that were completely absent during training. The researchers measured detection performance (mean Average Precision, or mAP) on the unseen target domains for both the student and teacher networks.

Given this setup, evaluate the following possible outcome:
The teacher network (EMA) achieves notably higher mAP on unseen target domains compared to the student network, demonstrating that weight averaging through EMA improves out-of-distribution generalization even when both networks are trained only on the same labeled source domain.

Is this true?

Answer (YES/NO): YES